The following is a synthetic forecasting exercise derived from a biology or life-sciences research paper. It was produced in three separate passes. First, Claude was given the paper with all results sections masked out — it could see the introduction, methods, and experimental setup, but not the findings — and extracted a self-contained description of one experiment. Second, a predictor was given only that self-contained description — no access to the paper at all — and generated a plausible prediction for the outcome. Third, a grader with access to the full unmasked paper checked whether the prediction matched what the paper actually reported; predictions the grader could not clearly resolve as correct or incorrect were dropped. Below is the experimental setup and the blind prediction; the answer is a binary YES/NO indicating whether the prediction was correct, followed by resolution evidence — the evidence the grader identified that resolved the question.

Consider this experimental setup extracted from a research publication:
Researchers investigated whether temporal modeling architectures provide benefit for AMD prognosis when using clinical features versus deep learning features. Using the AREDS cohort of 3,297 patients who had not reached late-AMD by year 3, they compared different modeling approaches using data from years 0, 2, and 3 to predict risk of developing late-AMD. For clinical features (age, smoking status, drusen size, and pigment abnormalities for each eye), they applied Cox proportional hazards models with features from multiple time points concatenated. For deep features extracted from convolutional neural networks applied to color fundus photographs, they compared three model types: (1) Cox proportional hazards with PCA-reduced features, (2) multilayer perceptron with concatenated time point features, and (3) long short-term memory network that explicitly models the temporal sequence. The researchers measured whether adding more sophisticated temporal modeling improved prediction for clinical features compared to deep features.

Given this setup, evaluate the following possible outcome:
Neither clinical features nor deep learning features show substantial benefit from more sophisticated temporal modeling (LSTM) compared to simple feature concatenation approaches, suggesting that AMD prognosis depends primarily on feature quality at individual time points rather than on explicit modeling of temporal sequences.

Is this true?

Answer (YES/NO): NO